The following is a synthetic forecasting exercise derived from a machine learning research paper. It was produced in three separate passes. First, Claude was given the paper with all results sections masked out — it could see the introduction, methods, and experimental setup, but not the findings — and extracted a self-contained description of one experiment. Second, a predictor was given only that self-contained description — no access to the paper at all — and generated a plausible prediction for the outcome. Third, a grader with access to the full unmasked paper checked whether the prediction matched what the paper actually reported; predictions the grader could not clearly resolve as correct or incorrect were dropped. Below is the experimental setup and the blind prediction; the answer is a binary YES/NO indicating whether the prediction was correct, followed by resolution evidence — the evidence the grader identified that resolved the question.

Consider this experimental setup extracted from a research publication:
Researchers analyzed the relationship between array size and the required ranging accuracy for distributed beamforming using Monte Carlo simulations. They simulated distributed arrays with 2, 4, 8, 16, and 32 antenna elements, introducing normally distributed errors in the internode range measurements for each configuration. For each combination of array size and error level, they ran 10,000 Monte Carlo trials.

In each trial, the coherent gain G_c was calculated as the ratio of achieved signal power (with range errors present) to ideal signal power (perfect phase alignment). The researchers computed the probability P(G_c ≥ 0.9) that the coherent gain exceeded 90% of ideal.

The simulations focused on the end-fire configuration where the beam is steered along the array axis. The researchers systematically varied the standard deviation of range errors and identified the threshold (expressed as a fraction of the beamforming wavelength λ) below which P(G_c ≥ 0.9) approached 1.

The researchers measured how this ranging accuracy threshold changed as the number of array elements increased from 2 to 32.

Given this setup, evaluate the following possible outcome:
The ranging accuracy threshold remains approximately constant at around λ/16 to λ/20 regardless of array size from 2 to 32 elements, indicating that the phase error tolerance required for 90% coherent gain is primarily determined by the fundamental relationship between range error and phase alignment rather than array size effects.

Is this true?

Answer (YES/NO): NO